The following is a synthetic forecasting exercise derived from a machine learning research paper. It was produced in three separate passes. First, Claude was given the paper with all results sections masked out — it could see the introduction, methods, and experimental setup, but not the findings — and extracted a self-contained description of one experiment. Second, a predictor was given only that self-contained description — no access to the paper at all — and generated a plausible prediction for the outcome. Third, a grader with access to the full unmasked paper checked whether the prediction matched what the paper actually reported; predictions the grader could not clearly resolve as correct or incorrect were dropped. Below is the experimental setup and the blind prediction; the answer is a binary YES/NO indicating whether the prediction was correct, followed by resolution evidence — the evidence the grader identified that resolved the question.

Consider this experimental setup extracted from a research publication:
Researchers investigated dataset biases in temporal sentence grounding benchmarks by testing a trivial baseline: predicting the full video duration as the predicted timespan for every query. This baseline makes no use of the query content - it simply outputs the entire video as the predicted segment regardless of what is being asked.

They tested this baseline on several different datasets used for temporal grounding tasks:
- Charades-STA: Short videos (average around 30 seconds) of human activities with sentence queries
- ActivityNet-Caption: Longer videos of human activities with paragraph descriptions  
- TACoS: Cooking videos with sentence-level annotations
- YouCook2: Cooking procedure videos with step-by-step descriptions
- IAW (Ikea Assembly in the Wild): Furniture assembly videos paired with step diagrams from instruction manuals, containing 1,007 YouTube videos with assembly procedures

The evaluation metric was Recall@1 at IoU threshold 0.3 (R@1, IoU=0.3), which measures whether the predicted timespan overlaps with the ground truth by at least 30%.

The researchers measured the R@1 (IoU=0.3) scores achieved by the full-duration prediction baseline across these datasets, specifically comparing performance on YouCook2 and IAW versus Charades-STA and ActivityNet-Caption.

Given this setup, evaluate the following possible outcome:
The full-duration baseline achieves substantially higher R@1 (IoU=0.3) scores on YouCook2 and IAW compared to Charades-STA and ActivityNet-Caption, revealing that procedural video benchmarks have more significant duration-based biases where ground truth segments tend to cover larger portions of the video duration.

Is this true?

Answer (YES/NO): NO